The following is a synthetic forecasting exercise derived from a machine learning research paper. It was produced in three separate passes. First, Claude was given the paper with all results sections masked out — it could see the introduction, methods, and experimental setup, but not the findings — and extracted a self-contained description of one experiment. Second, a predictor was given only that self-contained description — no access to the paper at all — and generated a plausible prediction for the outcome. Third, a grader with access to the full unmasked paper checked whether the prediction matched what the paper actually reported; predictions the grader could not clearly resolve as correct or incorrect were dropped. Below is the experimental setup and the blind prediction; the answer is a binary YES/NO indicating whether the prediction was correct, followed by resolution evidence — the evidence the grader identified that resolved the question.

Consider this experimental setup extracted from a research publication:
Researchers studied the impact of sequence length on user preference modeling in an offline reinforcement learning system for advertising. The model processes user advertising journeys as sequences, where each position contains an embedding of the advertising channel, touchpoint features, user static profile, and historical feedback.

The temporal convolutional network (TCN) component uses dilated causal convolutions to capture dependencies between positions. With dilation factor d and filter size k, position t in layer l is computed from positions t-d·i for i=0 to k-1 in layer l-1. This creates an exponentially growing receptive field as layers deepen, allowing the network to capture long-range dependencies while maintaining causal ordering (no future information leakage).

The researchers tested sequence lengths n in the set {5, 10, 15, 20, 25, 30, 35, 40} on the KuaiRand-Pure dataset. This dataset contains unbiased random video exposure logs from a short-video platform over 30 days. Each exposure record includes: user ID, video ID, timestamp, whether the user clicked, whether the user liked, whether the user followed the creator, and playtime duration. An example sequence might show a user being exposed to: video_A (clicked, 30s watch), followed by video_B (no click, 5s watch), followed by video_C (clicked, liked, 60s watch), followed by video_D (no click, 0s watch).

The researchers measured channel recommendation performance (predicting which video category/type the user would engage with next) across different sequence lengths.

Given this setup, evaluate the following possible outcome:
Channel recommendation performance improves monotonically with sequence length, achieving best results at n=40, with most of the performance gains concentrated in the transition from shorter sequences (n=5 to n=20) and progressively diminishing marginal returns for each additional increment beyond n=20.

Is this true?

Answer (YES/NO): NO